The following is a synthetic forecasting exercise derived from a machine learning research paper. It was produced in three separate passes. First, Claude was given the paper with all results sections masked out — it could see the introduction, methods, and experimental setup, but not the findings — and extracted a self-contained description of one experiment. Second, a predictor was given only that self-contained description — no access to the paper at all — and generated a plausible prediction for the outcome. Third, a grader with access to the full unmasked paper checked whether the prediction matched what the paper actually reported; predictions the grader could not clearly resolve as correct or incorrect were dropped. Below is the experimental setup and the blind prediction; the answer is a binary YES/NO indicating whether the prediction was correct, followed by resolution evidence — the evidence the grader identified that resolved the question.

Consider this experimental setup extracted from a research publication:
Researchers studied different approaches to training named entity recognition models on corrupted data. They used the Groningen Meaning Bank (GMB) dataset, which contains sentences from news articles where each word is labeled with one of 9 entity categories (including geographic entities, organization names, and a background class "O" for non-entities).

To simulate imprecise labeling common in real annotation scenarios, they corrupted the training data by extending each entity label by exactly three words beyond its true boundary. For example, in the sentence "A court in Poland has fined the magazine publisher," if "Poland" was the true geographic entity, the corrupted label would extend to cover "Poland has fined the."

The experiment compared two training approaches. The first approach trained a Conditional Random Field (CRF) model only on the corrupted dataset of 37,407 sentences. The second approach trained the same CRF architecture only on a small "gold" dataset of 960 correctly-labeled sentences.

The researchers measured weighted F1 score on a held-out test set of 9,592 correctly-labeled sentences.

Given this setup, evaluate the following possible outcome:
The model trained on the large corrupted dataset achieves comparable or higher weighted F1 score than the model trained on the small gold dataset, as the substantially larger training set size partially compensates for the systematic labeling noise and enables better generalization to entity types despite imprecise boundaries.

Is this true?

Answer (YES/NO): NO